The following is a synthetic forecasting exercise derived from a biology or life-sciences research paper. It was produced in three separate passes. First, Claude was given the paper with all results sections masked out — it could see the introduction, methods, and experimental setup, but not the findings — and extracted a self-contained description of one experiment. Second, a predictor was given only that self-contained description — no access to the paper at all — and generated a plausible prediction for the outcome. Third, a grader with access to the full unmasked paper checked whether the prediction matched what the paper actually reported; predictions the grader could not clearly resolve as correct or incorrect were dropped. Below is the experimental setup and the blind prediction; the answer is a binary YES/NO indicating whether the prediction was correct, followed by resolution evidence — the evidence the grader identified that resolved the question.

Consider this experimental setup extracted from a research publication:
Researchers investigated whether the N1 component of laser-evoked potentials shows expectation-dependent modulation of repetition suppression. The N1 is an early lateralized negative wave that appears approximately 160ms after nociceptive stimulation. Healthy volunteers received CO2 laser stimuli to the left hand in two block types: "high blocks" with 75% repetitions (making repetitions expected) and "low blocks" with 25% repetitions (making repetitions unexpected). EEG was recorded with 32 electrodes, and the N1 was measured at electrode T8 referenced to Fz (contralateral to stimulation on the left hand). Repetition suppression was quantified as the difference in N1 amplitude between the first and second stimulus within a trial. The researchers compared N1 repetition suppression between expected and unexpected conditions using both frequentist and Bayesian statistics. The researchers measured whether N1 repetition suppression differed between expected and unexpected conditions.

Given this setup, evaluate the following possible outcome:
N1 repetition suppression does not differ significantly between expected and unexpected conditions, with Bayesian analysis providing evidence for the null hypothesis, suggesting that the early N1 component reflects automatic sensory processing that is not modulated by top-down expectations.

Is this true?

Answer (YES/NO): YES